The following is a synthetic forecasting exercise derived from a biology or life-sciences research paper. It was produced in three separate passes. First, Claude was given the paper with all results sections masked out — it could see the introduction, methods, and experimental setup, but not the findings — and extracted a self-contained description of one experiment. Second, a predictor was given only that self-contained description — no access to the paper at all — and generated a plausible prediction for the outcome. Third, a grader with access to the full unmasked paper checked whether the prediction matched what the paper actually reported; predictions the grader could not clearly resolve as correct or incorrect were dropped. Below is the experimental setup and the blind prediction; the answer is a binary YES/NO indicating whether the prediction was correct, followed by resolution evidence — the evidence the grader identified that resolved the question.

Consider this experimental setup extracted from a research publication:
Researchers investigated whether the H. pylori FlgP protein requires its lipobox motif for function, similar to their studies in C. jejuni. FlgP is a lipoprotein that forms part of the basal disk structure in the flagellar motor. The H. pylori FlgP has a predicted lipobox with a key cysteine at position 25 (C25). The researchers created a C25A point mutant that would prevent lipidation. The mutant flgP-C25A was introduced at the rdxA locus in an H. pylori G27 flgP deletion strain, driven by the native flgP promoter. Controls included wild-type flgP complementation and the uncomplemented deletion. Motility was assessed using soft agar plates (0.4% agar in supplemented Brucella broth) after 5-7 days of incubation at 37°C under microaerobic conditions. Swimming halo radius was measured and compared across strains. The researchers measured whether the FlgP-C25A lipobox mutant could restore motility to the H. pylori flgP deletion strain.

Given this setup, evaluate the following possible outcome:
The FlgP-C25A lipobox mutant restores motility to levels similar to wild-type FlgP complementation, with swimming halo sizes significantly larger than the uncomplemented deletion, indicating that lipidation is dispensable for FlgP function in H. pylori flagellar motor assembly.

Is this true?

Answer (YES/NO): NO